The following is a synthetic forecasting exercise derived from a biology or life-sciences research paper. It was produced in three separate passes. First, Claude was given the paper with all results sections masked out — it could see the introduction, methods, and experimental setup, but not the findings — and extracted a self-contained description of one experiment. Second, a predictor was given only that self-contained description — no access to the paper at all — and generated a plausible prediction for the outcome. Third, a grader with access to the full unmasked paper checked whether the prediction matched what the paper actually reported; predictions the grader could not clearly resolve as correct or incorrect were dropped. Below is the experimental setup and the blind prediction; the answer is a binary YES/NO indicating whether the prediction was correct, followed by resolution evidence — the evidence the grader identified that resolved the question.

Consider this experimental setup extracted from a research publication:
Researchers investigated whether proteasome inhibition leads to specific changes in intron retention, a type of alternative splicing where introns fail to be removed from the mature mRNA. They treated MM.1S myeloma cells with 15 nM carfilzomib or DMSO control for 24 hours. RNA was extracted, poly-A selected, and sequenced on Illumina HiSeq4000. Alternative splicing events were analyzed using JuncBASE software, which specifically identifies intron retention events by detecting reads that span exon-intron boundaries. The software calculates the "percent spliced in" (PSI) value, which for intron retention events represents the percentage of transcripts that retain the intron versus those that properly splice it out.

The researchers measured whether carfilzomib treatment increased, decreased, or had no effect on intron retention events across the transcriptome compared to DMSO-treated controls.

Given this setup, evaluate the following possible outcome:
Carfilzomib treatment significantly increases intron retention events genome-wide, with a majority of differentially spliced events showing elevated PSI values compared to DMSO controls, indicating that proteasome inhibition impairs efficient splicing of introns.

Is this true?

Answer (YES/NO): YES